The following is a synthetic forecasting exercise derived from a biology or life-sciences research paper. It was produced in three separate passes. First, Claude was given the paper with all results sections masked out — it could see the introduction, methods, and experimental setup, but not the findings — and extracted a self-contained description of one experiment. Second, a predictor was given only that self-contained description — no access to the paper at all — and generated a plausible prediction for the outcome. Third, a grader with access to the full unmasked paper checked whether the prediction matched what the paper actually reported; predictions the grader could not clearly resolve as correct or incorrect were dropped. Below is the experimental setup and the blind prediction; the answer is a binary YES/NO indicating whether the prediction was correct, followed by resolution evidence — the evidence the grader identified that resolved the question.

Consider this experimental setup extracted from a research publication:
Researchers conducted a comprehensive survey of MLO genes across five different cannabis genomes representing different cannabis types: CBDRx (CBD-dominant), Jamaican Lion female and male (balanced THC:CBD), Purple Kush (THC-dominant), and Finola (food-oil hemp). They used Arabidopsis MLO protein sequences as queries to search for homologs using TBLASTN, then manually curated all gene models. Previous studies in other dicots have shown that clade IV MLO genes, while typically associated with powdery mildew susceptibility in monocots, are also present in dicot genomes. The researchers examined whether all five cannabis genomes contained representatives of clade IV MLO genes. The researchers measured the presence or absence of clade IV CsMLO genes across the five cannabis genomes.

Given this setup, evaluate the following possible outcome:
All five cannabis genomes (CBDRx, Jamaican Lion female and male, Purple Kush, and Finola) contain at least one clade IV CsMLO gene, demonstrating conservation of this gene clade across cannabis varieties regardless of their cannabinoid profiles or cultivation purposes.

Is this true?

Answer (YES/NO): NO